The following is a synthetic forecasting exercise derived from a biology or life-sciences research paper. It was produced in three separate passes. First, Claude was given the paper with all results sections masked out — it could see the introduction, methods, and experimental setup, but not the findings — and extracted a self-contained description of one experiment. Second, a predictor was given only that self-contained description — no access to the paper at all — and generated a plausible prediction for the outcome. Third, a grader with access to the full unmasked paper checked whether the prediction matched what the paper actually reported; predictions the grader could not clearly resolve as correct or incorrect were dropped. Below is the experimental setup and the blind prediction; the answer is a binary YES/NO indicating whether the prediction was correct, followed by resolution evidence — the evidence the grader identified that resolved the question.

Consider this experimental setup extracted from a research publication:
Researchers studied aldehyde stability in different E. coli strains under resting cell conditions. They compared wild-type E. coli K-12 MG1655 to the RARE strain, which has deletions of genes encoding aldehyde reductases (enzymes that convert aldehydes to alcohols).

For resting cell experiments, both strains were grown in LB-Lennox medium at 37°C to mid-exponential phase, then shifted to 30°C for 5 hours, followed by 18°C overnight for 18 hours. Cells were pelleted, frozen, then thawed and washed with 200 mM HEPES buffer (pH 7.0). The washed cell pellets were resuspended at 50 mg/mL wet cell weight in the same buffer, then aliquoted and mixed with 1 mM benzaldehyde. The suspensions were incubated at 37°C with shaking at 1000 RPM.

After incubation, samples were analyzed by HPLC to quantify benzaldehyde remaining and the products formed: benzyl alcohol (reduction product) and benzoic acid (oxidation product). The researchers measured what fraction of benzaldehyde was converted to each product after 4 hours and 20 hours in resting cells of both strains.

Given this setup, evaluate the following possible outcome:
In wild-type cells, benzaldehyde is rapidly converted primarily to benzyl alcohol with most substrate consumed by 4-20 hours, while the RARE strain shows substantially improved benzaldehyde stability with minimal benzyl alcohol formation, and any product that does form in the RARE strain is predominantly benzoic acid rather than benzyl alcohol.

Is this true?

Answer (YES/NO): NO